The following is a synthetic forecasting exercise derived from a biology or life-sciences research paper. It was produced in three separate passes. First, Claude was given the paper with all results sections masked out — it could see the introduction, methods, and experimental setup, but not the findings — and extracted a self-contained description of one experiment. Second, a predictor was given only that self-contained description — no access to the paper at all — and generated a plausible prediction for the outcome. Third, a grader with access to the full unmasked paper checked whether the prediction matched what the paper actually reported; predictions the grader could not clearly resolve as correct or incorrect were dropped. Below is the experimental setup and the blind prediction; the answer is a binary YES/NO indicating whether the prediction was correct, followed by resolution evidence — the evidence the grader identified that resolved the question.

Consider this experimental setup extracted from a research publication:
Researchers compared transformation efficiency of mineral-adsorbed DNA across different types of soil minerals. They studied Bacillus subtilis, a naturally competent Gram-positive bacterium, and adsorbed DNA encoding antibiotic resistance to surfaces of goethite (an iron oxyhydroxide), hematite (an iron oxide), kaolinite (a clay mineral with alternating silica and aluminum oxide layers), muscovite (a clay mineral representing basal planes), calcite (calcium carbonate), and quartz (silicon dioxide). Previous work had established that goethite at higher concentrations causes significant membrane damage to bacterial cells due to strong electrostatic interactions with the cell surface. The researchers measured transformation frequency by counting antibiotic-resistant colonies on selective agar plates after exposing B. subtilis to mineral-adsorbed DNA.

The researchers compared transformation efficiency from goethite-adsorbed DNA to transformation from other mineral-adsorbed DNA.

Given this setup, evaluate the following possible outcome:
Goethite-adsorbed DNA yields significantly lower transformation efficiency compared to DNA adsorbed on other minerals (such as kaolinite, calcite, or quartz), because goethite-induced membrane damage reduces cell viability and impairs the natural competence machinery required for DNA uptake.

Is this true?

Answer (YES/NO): YES